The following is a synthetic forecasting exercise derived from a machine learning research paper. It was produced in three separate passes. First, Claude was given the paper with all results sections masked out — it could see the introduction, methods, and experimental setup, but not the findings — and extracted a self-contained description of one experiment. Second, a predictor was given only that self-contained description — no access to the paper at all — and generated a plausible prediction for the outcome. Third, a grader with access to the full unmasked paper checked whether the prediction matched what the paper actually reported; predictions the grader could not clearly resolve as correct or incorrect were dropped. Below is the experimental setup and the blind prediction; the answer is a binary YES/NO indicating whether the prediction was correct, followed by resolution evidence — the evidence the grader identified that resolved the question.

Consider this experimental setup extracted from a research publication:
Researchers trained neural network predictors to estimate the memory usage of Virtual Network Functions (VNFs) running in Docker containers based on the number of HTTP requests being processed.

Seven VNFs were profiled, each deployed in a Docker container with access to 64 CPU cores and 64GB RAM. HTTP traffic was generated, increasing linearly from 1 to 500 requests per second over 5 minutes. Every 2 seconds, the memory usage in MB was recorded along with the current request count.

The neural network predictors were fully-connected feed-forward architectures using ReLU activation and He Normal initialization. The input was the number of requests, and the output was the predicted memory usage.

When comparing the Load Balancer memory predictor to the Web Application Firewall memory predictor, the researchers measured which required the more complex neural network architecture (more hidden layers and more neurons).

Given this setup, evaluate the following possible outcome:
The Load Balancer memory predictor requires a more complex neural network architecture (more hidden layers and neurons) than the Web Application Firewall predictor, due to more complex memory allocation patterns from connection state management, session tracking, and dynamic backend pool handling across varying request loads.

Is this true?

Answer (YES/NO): YES